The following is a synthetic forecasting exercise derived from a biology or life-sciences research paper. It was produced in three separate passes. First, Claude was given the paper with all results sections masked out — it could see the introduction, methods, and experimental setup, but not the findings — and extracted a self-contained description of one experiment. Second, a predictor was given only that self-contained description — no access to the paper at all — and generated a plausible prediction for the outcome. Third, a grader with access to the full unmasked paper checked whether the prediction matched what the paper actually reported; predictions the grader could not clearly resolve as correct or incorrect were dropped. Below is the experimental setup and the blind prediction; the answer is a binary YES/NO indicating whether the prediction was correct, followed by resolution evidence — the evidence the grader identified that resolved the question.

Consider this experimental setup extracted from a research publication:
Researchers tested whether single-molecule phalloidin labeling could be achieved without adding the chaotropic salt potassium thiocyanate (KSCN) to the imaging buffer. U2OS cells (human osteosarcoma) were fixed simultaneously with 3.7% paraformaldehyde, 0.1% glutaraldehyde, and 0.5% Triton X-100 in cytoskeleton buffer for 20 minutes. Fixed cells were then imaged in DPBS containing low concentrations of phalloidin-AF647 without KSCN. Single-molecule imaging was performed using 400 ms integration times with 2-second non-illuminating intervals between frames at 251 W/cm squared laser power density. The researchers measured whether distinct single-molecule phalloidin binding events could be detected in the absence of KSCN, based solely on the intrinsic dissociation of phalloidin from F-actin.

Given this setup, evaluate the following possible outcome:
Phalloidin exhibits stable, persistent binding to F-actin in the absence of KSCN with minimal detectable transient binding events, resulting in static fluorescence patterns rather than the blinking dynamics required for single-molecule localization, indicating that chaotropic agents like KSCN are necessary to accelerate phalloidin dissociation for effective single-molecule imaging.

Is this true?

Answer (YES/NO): NO